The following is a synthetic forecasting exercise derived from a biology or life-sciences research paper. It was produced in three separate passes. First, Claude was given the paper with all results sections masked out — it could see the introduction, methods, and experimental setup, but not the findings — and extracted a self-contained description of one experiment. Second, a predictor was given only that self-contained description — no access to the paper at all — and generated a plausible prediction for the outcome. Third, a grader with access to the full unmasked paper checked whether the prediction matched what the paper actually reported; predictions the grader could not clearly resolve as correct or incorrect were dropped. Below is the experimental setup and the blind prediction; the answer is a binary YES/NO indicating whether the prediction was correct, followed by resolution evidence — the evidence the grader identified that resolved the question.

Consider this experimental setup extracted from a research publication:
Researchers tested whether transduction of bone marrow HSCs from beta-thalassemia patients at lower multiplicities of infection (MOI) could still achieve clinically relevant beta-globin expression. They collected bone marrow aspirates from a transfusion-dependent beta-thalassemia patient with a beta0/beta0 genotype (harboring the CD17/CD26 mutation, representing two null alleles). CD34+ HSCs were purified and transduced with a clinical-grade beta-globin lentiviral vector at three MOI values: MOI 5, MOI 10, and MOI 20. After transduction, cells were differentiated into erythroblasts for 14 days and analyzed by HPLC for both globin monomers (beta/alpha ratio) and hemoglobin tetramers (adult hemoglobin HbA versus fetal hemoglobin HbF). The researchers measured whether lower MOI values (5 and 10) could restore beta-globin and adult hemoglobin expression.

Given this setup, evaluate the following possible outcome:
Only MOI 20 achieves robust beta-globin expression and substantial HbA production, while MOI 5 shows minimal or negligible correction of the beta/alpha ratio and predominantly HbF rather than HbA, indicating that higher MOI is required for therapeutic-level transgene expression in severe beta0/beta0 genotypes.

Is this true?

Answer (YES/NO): NO